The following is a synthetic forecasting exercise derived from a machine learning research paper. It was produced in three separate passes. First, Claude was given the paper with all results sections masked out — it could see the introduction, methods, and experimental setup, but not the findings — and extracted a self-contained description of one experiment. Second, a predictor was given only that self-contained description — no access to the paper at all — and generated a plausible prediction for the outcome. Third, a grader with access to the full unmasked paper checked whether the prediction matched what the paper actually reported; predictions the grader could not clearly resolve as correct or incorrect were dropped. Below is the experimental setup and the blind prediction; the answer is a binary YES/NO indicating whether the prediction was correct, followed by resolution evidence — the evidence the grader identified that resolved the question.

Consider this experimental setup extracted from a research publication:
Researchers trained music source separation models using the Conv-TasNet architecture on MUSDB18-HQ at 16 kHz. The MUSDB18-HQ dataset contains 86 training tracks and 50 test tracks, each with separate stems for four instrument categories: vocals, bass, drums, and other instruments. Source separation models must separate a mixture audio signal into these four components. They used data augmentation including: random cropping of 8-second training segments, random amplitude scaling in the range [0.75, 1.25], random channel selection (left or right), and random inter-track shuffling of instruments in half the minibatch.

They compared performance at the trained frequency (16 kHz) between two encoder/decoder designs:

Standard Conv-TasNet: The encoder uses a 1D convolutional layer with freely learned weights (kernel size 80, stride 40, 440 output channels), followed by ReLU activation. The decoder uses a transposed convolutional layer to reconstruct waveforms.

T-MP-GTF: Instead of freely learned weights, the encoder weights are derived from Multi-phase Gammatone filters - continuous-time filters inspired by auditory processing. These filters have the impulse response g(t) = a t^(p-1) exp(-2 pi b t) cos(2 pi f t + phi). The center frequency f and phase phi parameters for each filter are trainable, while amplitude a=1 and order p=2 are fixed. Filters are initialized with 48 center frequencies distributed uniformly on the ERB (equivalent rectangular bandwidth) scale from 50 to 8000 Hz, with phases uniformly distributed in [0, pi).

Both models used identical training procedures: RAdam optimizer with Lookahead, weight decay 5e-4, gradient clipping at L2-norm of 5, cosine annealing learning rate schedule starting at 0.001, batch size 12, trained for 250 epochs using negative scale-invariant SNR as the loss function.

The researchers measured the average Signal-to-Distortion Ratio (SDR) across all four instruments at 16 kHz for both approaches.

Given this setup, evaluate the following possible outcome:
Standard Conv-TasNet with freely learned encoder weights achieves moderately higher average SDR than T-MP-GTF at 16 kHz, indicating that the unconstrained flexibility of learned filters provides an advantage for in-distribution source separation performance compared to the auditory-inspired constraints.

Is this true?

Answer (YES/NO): NO